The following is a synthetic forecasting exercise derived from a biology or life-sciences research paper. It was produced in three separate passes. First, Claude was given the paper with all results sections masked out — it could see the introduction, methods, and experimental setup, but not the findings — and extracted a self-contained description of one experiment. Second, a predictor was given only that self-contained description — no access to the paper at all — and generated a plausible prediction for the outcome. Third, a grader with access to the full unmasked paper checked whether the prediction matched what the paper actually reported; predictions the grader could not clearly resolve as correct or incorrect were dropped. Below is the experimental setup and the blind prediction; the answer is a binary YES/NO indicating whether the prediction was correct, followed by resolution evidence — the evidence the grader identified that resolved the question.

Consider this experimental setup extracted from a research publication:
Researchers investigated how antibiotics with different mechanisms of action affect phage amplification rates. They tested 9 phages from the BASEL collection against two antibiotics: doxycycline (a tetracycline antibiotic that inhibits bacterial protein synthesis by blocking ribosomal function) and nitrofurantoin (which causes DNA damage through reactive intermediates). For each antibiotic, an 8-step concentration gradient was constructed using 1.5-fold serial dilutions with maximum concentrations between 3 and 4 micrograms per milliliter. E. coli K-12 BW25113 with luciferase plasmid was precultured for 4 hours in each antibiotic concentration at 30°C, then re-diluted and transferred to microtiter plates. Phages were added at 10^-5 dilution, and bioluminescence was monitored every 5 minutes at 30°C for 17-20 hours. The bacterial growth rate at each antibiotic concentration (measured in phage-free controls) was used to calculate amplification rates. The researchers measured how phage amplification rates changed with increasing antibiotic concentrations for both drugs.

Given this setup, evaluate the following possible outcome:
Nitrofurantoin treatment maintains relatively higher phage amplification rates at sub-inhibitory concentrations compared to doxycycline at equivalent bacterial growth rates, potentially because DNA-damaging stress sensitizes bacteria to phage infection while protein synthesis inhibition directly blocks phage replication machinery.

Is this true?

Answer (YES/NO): NO